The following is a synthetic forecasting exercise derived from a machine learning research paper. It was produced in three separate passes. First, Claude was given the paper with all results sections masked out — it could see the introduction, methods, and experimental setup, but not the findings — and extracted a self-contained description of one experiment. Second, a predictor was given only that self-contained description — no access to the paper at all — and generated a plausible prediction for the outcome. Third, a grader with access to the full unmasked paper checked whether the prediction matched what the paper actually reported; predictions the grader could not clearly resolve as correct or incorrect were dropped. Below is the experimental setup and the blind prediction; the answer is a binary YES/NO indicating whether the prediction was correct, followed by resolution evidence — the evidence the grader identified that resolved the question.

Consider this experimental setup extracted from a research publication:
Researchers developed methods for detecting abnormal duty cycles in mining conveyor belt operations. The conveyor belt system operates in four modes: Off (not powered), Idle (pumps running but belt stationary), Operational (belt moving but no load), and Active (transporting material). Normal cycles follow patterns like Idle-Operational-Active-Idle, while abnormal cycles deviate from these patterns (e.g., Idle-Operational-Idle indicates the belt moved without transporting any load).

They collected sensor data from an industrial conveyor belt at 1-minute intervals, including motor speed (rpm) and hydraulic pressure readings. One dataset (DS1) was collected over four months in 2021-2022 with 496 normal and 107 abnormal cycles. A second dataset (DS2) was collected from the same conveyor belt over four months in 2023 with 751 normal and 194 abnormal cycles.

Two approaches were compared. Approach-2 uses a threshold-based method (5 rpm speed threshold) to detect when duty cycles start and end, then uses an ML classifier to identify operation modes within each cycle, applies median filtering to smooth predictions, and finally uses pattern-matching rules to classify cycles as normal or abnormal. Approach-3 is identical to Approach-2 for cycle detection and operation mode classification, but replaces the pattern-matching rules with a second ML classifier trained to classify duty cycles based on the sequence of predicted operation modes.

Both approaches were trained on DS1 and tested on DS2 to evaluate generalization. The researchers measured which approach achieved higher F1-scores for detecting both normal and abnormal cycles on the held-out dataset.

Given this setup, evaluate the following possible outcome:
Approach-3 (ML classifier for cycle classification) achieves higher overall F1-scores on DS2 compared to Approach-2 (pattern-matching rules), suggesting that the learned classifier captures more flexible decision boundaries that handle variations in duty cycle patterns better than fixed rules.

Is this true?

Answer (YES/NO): YES